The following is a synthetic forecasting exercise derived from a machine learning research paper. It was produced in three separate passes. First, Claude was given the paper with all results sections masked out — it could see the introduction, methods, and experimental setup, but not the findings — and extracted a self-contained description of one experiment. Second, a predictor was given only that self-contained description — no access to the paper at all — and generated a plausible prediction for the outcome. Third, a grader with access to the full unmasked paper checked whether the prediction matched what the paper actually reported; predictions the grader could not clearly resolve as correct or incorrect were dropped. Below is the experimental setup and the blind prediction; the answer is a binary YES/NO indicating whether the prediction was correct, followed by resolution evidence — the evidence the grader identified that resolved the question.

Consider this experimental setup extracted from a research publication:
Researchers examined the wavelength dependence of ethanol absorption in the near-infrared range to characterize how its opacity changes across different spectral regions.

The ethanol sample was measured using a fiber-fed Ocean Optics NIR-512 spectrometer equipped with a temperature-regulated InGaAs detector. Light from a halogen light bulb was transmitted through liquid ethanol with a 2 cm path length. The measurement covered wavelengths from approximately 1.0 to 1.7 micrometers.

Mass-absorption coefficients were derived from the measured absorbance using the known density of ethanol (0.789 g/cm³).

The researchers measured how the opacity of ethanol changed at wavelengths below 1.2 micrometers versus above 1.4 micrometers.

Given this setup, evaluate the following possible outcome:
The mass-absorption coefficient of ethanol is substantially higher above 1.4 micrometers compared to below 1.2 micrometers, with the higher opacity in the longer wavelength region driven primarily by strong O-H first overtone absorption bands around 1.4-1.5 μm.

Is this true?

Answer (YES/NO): YES